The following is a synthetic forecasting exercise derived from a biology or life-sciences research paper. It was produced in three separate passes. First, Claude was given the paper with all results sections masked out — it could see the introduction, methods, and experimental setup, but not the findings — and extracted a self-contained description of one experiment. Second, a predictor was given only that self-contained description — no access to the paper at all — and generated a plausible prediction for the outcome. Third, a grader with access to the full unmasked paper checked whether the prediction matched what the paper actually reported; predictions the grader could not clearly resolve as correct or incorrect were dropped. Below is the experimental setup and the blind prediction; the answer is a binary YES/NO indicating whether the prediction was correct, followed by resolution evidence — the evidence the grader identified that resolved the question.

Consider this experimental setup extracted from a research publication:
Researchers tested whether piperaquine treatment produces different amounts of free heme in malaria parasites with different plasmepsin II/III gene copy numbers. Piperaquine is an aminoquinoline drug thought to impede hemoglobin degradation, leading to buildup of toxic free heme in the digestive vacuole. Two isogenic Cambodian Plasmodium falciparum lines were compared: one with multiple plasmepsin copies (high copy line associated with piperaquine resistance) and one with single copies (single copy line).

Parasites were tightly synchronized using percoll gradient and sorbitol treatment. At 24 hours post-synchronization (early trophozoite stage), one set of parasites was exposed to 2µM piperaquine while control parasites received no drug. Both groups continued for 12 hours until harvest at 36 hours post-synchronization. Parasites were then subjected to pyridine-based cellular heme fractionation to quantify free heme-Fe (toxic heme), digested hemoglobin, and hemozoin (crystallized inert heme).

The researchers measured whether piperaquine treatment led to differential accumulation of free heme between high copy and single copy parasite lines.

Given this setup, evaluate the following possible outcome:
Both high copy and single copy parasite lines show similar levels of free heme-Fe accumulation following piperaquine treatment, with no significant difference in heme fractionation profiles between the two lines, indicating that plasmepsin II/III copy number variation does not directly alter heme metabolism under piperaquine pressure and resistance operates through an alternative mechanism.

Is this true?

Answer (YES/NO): YES